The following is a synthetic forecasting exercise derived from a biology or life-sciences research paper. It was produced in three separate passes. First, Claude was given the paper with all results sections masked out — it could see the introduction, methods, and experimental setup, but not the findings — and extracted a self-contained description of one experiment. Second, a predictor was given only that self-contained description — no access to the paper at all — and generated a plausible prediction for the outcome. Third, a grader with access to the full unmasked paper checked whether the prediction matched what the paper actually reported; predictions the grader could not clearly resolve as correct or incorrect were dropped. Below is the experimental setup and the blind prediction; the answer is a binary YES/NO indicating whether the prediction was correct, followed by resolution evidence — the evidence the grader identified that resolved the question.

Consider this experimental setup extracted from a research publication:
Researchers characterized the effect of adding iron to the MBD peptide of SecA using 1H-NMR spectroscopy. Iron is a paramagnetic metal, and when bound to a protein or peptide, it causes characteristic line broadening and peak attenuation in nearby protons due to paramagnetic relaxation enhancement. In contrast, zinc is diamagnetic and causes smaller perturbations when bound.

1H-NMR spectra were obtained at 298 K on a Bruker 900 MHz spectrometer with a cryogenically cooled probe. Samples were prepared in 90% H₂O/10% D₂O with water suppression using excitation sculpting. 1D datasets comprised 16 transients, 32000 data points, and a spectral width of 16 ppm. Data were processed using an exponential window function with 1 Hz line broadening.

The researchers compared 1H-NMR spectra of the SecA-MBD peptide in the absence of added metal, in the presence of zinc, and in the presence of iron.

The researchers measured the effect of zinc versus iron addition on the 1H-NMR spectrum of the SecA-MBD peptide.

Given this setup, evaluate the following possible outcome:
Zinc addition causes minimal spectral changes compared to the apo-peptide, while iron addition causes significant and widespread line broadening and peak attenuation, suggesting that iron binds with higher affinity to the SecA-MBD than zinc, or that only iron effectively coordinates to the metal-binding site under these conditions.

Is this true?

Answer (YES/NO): NO